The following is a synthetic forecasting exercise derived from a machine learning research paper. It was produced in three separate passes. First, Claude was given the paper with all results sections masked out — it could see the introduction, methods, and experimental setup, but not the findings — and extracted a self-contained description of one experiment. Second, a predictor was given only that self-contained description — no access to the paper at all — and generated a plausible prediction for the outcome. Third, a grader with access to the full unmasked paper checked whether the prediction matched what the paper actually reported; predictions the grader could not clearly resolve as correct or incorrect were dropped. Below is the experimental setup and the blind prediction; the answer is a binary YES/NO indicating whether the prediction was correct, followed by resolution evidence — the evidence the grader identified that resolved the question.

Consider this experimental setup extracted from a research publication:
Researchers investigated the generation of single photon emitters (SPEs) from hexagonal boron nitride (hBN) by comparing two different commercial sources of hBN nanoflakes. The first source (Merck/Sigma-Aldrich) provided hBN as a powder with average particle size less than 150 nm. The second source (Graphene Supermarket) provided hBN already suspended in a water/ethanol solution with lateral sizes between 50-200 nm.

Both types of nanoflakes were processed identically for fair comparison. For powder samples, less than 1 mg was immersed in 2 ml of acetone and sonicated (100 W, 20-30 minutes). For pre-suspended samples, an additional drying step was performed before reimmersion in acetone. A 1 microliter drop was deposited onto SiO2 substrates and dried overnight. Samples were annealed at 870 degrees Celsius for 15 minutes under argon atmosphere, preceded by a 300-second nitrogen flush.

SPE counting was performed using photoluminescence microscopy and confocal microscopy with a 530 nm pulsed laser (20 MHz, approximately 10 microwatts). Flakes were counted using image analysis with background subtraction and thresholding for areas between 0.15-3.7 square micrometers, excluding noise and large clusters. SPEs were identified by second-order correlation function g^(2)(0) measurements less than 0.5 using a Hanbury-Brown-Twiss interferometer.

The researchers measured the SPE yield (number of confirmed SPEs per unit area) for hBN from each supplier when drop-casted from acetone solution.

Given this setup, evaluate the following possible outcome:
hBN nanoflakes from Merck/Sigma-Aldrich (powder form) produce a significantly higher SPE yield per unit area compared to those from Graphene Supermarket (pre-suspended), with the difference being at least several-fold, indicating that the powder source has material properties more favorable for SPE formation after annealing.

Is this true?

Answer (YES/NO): NO